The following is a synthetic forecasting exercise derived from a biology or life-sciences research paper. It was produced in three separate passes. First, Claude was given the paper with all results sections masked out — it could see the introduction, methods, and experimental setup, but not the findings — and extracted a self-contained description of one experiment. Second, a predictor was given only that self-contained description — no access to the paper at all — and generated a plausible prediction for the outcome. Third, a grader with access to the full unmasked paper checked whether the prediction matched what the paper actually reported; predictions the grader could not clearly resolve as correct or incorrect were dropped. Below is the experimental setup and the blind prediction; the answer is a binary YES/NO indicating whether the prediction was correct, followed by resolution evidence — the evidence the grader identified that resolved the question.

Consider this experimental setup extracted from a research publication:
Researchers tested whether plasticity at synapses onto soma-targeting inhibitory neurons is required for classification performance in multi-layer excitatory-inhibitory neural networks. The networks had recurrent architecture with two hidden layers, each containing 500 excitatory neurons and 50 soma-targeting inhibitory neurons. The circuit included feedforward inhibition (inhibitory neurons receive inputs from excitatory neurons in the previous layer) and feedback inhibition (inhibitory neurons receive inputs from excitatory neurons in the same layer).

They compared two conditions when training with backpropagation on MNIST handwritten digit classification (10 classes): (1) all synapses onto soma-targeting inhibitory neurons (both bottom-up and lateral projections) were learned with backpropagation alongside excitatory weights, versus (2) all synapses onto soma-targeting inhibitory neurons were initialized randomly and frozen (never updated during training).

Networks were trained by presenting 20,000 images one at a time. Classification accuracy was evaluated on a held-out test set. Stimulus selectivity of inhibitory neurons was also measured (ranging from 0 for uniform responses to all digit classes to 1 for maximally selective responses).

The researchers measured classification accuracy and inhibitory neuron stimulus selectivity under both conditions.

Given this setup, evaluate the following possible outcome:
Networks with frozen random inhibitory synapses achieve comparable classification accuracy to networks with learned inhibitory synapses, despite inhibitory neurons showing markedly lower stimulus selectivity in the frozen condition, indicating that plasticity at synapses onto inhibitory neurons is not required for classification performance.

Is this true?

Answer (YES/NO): NO